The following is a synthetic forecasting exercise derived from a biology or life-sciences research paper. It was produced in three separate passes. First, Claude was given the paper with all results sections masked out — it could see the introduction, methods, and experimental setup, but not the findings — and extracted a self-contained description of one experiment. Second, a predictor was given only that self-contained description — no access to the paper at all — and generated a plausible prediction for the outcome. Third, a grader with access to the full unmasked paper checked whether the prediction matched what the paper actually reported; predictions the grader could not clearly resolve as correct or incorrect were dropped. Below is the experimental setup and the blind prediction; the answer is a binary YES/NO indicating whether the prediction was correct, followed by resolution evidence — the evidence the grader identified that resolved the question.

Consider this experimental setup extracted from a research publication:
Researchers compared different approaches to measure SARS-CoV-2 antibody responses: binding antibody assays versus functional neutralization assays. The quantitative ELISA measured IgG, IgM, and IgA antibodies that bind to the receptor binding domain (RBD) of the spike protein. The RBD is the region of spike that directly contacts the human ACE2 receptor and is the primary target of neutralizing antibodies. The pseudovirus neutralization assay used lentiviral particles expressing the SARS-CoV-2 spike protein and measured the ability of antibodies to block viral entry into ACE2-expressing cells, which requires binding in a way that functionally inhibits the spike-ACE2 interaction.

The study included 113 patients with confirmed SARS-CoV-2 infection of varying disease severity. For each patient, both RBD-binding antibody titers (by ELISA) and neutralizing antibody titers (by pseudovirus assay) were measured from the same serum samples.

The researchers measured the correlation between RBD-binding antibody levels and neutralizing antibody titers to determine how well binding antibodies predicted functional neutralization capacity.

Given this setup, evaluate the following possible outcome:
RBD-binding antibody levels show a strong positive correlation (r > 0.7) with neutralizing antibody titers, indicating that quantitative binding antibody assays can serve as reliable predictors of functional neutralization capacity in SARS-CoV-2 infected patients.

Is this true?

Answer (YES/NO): YES